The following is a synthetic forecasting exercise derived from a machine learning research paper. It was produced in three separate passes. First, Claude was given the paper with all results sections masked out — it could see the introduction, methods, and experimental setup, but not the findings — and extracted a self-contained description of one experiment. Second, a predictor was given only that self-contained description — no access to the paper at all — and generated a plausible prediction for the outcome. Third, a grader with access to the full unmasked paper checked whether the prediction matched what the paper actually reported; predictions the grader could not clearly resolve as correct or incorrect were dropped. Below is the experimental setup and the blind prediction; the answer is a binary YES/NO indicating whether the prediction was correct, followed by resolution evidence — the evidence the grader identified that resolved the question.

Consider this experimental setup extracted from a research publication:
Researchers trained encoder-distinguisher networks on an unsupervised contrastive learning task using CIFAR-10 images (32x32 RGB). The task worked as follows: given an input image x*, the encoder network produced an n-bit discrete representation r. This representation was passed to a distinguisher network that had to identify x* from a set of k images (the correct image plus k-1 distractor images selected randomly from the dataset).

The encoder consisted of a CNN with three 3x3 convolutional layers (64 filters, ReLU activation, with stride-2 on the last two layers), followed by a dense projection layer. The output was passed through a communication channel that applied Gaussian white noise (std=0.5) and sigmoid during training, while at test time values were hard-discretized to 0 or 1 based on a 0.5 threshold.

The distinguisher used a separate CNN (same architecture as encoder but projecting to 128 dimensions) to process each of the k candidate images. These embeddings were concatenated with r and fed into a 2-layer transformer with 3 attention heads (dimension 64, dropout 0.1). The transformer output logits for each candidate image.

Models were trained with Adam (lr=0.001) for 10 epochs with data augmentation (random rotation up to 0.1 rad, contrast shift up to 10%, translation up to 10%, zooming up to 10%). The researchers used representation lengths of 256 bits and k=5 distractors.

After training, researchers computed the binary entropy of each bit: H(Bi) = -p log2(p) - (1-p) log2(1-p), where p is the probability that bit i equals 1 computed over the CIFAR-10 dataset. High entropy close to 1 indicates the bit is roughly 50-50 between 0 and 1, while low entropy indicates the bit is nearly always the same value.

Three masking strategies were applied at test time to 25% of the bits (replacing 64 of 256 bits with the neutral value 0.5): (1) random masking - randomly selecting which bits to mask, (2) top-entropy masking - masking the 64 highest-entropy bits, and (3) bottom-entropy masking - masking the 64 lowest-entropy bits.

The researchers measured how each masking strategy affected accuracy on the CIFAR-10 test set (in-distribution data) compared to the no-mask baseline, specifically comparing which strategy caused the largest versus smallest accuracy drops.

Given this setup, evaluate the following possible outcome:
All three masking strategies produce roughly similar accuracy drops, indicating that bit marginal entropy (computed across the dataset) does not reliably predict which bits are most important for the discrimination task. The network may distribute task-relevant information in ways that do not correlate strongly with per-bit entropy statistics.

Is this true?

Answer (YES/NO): NO